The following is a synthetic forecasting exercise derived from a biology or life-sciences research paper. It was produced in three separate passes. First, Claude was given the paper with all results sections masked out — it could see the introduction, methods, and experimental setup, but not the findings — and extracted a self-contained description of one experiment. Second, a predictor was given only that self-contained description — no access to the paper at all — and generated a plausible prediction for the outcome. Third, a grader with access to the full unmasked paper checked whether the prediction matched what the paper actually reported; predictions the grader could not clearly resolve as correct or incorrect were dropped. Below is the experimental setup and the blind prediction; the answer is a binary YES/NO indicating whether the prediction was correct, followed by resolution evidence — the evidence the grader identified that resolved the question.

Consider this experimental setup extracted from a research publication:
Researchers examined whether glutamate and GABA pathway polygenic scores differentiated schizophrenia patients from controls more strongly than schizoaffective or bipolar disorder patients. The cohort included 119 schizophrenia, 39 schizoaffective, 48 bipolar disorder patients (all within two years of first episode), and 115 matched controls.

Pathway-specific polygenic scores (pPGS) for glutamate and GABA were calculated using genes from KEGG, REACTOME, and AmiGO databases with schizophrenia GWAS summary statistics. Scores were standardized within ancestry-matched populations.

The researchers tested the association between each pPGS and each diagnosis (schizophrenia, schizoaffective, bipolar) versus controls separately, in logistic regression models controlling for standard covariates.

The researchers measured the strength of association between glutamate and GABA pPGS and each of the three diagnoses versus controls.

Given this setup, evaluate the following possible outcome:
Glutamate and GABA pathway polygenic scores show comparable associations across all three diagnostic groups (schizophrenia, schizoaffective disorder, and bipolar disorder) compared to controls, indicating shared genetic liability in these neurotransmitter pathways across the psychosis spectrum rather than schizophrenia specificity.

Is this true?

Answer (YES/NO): NO